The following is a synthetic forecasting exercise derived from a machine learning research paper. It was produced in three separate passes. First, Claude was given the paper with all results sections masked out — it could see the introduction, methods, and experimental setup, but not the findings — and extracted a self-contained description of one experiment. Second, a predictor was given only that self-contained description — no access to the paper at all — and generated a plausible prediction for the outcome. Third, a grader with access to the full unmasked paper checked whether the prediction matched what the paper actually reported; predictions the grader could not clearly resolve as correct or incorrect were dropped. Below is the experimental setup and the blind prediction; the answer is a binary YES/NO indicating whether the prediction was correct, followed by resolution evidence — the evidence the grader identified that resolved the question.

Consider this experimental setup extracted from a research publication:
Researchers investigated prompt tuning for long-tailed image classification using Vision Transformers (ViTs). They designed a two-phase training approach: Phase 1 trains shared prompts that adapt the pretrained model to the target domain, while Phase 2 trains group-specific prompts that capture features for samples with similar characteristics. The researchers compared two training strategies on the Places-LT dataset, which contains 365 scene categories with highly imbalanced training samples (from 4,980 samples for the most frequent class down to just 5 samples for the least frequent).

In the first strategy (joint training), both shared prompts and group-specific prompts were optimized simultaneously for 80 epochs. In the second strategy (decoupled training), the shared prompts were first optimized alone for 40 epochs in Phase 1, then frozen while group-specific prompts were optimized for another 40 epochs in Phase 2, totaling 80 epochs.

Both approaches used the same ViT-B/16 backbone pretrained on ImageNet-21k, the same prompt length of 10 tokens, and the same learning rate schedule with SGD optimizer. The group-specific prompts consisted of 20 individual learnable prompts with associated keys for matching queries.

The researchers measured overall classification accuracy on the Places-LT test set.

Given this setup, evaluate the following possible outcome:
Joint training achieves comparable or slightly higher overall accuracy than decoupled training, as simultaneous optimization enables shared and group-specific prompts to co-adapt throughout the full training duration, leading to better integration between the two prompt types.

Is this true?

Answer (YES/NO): NO